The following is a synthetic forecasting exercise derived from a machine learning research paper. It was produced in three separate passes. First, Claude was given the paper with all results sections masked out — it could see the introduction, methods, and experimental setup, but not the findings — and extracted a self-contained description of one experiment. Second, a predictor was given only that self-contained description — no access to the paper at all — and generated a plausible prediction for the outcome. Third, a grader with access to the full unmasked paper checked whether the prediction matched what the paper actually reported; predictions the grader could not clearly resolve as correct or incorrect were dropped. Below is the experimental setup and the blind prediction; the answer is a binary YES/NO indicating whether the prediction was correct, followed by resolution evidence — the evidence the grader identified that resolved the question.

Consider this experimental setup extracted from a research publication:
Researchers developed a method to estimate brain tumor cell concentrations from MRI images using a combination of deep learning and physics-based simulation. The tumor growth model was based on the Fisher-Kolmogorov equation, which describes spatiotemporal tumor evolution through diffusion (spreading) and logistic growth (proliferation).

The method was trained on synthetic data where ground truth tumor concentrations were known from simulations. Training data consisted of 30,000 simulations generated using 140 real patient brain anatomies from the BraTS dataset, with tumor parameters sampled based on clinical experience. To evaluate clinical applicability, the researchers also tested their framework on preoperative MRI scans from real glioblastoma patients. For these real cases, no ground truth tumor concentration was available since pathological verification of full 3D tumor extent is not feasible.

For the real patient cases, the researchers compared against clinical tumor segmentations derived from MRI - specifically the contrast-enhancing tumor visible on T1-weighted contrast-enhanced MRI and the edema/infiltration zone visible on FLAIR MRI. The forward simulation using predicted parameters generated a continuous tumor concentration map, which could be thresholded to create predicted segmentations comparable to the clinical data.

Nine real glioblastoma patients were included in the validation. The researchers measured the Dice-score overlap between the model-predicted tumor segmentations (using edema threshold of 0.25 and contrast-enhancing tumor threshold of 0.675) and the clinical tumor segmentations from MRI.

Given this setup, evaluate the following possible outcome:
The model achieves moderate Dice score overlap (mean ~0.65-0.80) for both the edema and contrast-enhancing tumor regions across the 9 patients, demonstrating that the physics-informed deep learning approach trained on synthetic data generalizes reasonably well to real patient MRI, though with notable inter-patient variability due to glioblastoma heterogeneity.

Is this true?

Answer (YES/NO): NO